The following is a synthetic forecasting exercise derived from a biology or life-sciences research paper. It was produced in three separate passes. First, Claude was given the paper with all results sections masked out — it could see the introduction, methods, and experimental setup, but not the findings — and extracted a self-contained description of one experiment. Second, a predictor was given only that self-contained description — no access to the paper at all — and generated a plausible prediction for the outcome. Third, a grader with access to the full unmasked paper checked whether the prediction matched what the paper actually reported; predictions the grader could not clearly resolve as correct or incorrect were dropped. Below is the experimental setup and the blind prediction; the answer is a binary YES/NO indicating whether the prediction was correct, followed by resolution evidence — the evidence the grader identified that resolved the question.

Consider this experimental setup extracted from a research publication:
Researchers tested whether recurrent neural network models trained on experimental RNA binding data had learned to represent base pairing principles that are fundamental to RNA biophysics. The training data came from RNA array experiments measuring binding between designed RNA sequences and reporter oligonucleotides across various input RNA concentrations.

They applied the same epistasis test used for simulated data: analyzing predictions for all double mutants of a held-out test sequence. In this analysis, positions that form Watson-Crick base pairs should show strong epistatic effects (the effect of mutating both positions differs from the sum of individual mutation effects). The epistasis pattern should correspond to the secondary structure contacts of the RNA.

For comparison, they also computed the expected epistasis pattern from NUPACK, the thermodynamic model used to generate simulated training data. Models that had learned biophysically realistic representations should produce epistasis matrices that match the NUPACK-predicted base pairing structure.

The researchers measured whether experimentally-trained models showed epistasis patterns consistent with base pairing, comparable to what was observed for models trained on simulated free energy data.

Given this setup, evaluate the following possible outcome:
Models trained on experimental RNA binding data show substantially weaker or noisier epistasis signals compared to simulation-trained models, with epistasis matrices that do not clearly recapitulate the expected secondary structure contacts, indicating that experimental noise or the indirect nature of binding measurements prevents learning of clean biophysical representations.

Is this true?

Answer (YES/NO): YES